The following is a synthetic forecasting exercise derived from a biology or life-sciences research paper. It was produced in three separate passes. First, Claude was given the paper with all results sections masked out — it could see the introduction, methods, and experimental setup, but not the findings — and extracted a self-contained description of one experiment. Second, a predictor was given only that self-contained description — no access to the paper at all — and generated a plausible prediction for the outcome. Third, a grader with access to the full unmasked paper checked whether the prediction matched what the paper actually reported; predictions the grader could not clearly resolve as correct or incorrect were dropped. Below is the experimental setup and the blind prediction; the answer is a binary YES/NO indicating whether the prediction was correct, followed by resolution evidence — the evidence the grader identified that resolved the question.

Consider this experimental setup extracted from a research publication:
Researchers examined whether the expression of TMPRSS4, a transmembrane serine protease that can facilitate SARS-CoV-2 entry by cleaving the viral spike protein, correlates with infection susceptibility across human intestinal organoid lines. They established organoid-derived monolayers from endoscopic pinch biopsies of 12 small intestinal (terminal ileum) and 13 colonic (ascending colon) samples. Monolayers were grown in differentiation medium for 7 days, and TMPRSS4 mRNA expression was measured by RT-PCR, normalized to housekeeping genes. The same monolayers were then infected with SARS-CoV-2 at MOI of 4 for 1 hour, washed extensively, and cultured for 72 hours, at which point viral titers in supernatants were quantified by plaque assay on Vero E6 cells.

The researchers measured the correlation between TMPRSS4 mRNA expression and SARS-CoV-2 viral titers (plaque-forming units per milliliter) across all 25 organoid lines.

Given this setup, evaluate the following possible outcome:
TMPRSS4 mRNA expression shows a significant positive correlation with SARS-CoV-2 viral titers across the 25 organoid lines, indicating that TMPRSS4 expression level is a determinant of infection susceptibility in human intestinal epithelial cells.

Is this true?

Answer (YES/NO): NO